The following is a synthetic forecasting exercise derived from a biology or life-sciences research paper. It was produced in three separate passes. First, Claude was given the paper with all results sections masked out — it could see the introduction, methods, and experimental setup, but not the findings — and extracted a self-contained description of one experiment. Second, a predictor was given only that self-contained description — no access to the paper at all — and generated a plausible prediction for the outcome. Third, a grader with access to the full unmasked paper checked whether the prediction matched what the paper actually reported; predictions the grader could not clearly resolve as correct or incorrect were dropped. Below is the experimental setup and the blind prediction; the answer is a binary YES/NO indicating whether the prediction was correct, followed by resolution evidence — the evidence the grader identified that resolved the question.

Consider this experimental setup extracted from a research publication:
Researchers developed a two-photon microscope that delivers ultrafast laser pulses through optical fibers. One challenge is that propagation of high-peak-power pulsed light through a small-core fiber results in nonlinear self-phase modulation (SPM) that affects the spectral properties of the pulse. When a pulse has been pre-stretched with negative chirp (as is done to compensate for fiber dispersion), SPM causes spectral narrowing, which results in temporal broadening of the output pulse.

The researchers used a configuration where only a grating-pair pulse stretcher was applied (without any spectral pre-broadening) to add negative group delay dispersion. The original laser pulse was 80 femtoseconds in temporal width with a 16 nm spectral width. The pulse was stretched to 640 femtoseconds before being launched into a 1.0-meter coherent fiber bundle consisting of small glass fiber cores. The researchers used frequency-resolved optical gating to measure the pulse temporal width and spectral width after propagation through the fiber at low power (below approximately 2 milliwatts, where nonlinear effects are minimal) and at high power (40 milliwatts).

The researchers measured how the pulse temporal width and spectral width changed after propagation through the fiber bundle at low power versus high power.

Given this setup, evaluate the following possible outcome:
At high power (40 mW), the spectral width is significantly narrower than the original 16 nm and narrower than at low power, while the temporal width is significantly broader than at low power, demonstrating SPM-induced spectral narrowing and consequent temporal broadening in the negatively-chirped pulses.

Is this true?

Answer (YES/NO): YES